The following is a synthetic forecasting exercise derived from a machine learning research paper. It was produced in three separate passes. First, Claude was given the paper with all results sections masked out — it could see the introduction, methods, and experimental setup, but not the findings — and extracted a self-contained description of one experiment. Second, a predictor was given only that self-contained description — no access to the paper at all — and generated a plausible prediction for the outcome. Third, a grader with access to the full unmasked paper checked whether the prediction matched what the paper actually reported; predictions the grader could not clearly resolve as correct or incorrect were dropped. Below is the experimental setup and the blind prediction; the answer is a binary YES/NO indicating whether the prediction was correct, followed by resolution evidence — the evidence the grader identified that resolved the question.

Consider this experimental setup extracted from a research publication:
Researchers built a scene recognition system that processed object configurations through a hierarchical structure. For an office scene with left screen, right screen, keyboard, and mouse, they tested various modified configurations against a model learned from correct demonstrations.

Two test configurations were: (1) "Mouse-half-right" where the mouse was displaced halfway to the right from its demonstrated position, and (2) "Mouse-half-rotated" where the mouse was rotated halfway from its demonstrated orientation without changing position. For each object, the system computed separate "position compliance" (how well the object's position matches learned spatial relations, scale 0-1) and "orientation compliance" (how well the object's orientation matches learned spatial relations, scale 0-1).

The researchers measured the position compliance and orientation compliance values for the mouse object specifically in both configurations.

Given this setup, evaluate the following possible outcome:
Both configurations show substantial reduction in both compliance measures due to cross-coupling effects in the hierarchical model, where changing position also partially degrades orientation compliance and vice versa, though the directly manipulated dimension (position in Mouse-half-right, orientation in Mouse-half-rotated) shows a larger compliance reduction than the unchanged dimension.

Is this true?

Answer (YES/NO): NO